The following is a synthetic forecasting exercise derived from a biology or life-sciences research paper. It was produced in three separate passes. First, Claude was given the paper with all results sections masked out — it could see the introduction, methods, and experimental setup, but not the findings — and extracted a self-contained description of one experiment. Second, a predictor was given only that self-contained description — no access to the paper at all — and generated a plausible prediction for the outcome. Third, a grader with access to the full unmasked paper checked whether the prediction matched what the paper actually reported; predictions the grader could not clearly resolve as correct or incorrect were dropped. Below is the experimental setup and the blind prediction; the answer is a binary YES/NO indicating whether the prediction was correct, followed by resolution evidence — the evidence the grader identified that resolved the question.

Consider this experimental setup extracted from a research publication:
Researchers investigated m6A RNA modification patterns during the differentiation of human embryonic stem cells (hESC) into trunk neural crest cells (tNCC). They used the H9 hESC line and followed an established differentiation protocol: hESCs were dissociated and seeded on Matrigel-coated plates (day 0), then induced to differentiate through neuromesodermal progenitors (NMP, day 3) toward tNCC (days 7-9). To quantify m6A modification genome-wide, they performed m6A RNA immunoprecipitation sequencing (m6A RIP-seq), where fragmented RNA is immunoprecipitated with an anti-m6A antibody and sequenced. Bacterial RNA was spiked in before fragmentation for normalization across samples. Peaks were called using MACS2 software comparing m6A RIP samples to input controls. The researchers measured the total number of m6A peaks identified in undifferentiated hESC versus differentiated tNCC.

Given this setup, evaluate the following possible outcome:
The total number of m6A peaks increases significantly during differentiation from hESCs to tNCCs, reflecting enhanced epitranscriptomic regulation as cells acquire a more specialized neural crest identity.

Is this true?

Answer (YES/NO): YES